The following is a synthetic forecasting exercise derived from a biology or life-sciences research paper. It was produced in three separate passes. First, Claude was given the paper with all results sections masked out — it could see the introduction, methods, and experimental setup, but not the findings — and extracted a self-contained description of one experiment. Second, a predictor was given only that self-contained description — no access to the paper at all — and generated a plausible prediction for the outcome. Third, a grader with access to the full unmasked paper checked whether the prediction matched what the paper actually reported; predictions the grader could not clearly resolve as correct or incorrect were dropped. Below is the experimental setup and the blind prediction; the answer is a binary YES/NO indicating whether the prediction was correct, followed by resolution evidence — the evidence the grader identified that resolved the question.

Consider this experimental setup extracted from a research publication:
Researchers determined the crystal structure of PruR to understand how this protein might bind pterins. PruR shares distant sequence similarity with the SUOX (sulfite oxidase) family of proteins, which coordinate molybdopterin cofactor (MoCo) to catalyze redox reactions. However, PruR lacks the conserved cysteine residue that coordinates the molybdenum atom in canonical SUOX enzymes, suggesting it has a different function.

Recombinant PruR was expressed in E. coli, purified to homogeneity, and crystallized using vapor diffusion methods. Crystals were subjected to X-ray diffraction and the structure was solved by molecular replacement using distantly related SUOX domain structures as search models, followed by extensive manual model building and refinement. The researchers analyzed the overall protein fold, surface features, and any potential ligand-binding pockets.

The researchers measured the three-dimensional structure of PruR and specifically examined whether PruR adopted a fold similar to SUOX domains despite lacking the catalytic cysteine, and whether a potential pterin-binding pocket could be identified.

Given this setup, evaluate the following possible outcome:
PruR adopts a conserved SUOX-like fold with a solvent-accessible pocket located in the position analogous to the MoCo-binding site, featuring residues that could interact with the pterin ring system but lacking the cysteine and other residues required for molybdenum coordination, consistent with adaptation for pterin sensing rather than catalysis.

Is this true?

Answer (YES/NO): YES